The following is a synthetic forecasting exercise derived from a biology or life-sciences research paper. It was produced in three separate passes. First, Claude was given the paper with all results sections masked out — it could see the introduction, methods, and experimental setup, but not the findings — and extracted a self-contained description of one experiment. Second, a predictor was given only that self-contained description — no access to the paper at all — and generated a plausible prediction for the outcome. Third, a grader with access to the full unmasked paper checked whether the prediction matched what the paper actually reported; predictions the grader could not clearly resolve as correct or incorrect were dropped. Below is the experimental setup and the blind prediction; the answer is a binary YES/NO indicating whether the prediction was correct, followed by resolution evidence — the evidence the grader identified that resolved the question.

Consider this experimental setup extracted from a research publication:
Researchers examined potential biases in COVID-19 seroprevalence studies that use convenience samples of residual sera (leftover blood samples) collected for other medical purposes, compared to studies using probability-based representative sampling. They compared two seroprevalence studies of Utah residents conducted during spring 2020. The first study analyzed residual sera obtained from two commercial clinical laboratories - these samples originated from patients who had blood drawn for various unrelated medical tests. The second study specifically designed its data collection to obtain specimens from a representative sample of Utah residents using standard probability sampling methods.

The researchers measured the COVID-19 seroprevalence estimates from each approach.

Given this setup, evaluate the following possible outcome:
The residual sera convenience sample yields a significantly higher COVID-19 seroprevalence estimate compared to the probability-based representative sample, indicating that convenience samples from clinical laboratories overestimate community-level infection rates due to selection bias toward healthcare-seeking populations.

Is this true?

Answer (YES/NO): YES